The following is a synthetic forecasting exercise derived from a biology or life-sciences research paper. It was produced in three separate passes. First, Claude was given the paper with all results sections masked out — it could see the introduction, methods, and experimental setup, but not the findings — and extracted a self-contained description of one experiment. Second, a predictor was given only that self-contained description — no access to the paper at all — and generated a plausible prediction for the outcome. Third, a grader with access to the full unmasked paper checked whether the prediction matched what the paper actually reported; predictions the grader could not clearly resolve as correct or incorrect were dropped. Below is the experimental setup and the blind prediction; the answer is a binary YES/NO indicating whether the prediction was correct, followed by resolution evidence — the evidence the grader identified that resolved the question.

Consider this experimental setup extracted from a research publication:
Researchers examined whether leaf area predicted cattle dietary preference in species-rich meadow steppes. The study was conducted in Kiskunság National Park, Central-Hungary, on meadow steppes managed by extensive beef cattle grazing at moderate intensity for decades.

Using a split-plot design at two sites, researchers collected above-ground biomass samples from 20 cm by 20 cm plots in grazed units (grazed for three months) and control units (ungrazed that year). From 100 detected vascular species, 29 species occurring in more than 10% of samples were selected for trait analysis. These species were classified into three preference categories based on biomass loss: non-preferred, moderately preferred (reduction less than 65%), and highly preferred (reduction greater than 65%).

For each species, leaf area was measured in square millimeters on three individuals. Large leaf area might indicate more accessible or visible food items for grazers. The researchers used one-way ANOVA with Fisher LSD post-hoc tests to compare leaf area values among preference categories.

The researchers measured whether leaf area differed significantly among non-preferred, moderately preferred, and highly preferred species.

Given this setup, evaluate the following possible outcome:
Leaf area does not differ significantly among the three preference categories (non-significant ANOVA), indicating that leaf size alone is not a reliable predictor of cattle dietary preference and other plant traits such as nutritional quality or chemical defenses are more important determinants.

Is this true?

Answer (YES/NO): YES